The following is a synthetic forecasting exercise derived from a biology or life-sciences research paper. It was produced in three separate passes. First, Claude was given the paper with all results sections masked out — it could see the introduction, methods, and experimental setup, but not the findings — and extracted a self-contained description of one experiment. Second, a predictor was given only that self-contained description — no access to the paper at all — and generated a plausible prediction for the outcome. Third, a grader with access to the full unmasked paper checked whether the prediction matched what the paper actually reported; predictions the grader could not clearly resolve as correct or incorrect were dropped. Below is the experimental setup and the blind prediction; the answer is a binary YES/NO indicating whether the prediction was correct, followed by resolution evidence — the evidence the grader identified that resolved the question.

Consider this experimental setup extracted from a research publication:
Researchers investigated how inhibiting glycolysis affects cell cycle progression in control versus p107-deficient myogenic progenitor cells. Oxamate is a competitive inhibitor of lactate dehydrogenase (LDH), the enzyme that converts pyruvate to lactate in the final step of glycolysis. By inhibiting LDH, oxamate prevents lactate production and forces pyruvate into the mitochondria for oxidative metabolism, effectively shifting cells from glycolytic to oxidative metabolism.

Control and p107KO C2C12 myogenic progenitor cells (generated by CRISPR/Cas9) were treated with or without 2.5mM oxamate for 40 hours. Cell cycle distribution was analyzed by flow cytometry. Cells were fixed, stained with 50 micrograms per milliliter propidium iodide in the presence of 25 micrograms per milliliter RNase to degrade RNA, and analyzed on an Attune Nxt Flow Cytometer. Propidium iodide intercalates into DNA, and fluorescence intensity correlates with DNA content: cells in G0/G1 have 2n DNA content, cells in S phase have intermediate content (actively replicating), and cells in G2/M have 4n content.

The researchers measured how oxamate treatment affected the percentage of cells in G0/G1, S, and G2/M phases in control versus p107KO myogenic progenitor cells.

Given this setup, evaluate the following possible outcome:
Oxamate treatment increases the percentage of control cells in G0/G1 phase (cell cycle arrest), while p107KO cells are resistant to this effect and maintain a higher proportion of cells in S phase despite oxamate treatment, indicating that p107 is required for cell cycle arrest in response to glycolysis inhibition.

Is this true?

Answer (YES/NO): YES